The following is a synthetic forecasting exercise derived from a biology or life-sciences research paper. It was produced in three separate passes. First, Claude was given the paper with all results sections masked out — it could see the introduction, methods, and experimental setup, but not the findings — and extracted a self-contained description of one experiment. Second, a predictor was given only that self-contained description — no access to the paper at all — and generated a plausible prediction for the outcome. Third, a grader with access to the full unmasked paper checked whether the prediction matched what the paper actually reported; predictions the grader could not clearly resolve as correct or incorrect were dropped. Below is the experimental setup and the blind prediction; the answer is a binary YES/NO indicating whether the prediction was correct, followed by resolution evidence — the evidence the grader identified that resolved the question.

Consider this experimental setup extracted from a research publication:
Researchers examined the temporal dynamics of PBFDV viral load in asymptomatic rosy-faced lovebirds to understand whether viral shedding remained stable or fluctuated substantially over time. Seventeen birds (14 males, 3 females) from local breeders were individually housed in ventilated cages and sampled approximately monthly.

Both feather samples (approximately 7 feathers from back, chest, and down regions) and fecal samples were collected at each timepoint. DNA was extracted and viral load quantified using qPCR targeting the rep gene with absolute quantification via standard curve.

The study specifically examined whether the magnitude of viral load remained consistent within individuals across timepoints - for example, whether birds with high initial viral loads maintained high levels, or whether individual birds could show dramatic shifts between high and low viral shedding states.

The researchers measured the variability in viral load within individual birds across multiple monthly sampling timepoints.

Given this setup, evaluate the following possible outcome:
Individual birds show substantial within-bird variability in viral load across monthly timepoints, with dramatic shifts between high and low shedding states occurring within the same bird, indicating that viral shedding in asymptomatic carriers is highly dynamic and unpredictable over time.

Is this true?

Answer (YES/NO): NO